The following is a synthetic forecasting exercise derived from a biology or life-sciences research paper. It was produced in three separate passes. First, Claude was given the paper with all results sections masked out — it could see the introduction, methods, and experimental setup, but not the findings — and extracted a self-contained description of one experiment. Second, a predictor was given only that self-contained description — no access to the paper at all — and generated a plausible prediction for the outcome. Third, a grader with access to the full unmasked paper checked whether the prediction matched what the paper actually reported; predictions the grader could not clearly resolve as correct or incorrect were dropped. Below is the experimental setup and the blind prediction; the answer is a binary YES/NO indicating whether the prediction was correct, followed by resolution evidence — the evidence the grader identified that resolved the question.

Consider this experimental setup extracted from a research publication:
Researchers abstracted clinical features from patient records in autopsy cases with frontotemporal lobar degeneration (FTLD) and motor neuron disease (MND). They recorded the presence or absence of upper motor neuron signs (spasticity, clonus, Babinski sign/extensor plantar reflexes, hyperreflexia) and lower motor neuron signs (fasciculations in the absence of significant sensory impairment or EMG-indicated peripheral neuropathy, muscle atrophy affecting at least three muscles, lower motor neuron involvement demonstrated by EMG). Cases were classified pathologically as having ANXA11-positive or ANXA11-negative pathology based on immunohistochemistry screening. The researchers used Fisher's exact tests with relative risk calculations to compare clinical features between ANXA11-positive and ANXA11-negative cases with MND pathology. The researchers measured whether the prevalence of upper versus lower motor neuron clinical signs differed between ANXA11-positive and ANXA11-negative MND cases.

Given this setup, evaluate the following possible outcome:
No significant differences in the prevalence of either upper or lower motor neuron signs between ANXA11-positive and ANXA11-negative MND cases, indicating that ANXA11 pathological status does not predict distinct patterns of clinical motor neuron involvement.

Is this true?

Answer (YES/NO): NO